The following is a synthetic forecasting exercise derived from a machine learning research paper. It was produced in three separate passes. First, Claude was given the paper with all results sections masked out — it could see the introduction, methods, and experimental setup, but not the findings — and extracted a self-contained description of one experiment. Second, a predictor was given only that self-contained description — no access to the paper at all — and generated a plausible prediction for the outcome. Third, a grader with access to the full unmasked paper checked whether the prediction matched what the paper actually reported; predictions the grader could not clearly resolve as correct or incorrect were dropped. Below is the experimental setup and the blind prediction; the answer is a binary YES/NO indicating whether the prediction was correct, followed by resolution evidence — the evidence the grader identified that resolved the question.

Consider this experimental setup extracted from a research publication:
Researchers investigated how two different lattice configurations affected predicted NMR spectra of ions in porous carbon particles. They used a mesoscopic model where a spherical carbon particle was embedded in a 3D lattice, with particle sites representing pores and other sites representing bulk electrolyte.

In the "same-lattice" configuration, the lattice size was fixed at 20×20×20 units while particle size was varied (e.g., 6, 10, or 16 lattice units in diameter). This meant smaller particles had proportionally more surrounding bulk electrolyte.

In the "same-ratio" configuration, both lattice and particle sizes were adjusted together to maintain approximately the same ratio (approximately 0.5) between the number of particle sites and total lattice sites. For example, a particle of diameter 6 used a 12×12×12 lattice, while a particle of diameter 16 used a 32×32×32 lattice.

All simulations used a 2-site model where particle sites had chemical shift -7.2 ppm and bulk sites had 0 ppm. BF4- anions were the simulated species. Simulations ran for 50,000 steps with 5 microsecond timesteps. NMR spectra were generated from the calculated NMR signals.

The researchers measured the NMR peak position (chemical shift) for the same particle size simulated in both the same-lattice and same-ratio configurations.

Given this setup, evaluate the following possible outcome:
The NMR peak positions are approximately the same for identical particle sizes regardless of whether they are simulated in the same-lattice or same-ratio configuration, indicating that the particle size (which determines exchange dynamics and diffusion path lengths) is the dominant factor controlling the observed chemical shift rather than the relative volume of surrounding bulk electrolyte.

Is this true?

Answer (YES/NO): NO